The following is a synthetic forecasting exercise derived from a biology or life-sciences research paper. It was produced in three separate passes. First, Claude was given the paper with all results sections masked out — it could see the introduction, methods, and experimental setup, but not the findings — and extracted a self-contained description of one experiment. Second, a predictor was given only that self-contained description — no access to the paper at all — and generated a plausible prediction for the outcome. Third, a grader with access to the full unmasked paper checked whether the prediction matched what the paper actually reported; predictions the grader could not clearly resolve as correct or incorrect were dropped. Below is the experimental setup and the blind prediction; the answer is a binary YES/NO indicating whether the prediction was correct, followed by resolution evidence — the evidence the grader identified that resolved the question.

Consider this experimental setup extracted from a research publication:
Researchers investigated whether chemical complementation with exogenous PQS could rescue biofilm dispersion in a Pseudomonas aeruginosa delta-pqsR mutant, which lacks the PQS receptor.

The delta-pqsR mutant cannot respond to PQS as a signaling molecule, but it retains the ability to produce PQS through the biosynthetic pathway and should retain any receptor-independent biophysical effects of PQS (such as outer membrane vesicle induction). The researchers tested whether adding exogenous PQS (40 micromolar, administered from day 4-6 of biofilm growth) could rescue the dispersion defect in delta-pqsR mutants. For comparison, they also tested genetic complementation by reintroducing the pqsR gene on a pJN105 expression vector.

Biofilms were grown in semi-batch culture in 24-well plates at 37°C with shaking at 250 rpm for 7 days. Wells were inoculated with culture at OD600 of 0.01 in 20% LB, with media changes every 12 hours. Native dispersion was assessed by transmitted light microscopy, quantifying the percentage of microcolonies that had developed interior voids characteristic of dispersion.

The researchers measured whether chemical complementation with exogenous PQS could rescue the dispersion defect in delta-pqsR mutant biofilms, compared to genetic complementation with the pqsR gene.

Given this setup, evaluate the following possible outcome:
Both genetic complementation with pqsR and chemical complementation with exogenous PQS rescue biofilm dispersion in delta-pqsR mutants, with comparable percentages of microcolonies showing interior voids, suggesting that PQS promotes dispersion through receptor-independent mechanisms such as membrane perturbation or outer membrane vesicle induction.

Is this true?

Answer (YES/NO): YES